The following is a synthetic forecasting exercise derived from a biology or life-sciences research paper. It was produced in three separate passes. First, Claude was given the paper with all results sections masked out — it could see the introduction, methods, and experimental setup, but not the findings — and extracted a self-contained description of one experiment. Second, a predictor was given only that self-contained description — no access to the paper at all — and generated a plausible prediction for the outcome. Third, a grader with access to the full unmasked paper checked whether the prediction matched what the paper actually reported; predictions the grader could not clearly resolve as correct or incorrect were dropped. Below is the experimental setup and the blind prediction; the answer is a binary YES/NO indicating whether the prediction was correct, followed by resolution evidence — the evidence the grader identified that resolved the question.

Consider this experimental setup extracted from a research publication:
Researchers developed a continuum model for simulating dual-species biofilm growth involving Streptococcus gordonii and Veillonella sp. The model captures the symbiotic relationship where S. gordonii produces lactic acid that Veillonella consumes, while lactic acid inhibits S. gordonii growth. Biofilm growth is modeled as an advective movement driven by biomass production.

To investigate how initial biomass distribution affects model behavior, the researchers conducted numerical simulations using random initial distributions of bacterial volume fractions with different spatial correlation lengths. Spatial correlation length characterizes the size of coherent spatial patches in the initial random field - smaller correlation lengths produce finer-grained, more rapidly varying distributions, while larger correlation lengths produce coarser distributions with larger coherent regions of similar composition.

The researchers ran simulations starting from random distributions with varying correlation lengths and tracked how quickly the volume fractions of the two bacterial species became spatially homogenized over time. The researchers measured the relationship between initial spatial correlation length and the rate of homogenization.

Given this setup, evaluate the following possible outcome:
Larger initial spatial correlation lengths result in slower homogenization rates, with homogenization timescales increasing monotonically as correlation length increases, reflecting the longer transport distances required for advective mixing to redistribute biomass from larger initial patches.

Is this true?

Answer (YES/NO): YES